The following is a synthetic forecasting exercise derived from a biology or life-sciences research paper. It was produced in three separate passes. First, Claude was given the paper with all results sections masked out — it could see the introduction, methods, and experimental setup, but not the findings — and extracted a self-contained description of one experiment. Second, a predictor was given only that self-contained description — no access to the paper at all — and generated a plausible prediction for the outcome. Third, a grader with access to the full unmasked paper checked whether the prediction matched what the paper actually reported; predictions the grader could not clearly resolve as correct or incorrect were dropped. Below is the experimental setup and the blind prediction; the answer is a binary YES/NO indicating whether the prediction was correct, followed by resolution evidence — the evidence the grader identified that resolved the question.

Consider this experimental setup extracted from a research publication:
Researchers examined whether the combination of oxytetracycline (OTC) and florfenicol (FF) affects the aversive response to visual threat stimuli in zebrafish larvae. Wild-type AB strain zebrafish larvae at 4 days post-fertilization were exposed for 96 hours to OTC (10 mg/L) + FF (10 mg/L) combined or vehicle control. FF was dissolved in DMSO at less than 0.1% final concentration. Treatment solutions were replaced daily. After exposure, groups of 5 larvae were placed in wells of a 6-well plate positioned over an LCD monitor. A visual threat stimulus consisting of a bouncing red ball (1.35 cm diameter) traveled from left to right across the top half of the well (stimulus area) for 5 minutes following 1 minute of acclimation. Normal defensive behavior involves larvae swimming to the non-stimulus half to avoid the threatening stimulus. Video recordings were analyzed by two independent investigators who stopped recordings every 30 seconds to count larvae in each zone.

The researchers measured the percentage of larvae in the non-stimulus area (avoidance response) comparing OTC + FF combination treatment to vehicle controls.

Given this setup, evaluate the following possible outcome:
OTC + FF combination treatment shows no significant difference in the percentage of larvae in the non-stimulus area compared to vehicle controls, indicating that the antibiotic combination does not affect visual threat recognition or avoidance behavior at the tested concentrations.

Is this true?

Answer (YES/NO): YES